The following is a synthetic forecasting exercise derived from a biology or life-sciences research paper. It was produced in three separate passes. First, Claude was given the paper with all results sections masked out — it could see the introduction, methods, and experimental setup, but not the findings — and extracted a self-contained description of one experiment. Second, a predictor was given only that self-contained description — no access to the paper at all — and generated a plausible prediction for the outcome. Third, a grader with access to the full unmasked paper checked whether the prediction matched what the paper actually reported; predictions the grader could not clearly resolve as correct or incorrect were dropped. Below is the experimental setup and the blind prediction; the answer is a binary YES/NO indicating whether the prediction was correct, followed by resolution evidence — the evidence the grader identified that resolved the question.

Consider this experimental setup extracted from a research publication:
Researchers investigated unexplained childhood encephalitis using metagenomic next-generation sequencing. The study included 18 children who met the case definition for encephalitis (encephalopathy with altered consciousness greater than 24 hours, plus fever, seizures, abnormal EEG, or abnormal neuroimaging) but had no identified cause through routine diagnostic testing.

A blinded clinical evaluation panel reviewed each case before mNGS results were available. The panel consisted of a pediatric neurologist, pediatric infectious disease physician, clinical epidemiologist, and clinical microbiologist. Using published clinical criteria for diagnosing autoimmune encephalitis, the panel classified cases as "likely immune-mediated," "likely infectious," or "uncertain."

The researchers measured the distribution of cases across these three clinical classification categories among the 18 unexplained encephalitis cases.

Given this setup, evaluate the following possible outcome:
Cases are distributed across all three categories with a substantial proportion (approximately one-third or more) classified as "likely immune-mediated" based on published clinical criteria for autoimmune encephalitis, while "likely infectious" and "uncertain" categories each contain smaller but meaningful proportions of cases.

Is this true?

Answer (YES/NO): NO